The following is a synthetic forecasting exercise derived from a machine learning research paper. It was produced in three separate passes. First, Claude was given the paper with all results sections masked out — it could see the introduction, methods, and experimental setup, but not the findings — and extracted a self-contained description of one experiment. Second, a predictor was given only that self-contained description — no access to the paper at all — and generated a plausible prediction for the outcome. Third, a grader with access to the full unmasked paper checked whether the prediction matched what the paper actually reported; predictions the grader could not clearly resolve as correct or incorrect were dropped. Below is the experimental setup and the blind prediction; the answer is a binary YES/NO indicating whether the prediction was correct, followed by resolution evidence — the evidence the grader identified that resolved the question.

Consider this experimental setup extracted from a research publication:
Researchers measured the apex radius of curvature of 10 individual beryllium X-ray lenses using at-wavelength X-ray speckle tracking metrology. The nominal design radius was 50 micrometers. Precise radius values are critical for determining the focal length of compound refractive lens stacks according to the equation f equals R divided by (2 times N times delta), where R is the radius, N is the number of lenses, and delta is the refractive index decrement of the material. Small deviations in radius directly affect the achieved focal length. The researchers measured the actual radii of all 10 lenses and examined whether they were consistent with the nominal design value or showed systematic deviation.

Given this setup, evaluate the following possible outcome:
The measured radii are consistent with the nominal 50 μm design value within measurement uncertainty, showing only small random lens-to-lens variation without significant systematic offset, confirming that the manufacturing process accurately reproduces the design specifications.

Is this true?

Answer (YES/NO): NO